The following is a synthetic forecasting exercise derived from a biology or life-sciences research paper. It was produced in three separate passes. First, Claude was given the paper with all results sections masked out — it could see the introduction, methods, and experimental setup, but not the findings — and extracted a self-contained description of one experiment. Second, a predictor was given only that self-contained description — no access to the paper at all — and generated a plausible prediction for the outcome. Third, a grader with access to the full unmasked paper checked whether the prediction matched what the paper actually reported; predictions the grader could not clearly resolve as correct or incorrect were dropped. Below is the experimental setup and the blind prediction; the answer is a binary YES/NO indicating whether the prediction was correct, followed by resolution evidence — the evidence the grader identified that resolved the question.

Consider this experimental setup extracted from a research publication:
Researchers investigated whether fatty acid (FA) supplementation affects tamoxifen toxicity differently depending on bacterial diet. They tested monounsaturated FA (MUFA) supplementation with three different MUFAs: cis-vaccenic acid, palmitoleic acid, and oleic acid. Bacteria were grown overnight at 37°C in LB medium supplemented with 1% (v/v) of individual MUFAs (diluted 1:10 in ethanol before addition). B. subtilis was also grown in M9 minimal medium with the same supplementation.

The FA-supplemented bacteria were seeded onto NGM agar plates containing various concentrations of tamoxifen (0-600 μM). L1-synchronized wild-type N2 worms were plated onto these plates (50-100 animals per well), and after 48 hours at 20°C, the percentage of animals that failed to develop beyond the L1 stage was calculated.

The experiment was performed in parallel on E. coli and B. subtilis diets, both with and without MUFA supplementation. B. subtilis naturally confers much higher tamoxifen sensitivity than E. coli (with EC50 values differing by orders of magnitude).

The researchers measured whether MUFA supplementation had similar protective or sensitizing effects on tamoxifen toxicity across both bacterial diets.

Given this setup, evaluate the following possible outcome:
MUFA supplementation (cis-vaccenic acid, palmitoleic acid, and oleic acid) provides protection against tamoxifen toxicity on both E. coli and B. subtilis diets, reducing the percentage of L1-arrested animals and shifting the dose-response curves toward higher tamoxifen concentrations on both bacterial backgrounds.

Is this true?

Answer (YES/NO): NO